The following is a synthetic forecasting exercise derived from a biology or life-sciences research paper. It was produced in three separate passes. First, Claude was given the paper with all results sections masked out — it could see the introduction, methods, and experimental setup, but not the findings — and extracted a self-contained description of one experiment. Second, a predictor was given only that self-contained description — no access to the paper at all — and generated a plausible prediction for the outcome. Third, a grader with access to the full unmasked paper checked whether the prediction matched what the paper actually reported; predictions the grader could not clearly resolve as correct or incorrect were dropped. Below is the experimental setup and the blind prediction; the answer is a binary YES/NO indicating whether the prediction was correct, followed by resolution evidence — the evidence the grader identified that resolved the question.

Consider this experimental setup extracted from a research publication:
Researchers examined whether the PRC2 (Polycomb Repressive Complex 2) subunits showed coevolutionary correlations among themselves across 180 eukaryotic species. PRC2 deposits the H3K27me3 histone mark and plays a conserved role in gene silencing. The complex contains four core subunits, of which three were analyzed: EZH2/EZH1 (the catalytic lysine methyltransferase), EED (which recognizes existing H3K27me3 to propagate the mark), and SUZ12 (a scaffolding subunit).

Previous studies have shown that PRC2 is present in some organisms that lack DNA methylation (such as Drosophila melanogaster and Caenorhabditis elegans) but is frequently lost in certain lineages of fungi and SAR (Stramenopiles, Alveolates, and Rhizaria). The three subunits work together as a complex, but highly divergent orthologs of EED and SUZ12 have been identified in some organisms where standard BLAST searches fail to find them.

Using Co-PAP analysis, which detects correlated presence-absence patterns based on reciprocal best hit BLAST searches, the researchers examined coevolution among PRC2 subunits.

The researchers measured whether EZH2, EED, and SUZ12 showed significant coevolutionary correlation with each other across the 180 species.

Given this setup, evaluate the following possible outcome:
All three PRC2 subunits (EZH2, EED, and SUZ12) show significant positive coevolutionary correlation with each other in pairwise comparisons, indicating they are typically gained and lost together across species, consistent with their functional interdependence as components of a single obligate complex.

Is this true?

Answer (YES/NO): NO